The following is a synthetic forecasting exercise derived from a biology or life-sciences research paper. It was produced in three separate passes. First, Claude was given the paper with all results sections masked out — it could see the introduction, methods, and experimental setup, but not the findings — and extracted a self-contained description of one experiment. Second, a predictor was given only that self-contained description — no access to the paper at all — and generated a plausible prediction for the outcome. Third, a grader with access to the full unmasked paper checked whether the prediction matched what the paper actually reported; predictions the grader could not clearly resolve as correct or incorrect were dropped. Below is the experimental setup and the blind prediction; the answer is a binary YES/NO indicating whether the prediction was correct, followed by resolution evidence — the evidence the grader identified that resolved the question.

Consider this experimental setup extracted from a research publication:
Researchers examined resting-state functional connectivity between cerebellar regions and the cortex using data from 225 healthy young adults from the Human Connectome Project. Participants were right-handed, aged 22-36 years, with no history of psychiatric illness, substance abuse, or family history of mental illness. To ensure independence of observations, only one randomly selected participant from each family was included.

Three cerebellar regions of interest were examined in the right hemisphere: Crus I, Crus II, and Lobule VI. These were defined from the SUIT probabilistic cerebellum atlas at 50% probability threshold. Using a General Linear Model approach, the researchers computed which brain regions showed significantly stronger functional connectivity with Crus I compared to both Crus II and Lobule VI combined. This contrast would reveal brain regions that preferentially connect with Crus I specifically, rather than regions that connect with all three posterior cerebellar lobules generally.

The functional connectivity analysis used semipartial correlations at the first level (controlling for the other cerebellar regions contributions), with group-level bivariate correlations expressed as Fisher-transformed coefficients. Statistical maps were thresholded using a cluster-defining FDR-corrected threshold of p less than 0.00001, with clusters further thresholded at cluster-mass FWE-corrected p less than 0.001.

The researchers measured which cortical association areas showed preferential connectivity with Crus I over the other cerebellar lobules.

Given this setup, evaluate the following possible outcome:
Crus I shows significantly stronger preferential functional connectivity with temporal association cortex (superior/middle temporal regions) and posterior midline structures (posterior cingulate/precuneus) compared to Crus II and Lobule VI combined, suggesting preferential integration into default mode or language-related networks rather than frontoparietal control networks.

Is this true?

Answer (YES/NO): NO